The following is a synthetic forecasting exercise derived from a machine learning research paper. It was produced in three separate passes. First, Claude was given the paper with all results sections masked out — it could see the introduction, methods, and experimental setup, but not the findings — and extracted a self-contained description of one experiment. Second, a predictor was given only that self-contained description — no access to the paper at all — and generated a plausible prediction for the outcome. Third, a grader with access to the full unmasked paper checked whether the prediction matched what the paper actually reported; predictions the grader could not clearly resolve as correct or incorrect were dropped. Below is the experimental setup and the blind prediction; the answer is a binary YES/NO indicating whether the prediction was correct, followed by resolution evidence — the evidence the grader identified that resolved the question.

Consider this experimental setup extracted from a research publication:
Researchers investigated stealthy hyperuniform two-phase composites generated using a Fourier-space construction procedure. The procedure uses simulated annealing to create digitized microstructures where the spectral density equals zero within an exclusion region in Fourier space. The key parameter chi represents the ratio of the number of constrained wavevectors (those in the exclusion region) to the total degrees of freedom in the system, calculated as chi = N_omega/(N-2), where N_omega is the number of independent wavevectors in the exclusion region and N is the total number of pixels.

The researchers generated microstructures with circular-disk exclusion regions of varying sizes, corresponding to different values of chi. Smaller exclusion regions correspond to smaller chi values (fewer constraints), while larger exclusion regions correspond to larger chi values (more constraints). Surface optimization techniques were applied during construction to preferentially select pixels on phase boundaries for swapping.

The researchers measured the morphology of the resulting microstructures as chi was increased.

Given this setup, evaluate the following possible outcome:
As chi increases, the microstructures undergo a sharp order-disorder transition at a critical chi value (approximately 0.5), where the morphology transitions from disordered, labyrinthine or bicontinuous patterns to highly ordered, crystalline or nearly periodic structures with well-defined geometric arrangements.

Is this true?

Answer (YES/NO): NO